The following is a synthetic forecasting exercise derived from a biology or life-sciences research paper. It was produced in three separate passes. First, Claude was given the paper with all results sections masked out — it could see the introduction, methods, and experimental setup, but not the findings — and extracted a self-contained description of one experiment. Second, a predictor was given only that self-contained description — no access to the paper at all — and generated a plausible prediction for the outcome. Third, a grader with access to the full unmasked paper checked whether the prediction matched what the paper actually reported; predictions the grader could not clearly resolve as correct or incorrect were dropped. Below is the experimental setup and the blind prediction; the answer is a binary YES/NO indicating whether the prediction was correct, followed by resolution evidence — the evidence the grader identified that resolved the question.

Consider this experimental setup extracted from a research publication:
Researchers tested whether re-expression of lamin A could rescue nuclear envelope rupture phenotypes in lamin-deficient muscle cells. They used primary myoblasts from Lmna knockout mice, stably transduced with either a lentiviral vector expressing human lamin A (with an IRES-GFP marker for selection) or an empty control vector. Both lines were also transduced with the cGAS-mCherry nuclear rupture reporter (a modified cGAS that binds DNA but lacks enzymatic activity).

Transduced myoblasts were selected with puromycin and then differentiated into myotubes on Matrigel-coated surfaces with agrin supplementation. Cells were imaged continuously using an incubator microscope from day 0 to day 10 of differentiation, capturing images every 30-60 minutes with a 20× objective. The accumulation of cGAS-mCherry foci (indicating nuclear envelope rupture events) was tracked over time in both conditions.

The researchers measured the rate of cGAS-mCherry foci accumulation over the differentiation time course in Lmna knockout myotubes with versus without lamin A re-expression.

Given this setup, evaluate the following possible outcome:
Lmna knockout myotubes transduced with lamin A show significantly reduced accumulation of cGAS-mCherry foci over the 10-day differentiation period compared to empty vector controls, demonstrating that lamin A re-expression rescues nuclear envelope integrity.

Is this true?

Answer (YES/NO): YES